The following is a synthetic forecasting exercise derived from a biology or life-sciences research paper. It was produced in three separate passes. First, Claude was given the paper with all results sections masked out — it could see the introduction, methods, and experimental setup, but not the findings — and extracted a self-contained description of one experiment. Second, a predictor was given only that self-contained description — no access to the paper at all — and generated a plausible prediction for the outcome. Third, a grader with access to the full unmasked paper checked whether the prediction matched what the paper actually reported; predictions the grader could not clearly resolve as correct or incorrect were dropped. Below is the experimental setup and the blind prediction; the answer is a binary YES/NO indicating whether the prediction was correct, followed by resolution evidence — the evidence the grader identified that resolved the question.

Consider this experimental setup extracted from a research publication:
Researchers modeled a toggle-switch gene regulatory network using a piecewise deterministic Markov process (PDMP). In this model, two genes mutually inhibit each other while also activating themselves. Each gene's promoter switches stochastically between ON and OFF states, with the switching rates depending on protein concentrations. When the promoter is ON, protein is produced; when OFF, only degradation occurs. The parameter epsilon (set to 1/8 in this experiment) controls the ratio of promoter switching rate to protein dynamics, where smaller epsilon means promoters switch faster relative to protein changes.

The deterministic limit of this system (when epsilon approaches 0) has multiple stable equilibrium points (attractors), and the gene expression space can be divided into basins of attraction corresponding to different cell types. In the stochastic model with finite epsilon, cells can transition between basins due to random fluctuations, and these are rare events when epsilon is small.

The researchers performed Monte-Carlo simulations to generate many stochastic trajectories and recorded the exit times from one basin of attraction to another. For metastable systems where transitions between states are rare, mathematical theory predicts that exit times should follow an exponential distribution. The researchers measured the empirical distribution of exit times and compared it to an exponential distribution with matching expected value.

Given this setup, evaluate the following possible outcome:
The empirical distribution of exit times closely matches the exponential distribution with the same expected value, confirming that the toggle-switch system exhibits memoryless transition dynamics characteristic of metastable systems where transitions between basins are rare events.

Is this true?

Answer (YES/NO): NO